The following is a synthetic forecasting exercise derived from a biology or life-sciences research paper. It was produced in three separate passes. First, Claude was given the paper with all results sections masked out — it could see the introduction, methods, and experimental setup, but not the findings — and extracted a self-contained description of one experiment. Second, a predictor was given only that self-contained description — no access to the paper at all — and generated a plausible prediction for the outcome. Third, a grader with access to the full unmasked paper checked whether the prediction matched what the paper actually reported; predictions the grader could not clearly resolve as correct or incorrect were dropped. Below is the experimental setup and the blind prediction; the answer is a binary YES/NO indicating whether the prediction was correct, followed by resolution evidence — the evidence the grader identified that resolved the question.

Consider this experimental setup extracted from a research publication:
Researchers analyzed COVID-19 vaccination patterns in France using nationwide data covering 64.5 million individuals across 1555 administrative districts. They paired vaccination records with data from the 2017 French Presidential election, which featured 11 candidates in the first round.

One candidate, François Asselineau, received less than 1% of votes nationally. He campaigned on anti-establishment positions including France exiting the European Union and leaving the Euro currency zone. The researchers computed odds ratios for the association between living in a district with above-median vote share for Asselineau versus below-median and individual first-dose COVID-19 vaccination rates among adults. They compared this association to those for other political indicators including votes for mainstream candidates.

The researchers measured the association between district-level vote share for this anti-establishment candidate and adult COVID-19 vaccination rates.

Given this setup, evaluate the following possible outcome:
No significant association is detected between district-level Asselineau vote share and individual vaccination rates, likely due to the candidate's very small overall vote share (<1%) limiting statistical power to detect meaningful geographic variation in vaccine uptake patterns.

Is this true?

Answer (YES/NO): NO